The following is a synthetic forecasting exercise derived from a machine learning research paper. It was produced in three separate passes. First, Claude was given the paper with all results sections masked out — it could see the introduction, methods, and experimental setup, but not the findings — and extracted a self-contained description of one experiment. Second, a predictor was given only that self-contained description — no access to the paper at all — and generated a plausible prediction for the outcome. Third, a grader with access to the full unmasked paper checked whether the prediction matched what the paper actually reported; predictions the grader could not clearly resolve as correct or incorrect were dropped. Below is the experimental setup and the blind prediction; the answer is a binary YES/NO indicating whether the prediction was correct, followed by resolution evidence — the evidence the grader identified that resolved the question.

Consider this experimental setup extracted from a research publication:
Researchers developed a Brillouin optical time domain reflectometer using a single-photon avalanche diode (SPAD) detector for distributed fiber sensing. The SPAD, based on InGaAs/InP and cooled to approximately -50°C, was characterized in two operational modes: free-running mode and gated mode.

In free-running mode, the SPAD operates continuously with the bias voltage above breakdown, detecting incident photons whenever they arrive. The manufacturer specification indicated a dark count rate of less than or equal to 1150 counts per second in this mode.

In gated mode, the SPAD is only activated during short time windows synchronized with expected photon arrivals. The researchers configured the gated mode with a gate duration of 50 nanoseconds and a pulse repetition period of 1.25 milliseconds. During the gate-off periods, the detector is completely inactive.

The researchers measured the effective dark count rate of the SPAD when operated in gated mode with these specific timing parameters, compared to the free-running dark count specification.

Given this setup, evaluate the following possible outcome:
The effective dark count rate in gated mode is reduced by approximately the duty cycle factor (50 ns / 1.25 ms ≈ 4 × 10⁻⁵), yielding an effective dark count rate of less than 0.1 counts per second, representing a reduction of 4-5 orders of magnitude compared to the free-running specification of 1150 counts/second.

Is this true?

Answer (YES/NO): YES